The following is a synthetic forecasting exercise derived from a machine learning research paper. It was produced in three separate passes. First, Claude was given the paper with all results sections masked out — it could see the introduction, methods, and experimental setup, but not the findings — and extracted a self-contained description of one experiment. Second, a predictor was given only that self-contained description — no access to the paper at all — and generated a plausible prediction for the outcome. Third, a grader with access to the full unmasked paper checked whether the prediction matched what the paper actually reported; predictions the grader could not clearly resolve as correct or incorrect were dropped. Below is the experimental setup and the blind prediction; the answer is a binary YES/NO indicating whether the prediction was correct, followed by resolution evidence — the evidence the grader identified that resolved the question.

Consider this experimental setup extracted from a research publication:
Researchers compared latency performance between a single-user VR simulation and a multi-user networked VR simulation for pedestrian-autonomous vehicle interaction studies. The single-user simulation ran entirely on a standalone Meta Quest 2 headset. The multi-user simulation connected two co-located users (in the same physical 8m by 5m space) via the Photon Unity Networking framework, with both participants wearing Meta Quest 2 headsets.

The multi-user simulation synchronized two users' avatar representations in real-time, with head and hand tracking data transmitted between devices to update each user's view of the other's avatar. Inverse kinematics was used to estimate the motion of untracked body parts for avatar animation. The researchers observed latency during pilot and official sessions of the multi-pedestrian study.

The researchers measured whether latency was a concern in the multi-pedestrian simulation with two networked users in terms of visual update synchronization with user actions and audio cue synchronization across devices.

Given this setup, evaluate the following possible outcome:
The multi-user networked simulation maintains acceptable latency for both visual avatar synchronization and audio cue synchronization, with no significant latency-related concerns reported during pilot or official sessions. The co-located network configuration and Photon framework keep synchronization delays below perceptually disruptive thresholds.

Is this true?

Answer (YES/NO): YES